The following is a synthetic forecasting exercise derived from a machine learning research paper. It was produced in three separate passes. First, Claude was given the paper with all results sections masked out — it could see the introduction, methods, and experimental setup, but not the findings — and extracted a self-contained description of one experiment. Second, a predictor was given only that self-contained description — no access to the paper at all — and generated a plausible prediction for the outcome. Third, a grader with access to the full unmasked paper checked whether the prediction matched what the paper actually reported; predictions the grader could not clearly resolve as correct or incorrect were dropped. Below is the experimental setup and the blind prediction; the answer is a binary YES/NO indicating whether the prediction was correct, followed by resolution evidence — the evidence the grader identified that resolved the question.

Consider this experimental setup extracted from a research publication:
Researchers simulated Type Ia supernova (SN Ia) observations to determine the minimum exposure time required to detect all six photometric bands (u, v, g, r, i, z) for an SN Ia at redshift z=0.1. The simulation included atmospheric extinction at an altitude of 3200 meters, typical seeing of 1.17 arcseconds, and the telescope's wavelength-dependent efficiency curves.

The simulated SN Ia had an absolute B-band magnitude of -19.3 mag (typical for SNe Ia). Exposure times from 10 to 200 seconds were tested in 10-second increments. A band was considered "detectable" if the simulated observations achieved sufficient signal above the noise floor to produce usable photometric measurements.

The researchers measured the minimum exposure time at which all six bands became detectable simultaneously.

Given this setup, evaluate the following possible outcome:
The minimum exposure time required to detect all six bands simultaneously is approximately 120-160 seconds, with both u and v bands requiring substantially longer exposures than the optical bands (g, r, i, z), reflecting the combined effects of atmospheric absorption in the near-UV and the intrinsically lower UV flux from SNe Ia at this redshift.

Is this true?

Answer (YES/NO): NO